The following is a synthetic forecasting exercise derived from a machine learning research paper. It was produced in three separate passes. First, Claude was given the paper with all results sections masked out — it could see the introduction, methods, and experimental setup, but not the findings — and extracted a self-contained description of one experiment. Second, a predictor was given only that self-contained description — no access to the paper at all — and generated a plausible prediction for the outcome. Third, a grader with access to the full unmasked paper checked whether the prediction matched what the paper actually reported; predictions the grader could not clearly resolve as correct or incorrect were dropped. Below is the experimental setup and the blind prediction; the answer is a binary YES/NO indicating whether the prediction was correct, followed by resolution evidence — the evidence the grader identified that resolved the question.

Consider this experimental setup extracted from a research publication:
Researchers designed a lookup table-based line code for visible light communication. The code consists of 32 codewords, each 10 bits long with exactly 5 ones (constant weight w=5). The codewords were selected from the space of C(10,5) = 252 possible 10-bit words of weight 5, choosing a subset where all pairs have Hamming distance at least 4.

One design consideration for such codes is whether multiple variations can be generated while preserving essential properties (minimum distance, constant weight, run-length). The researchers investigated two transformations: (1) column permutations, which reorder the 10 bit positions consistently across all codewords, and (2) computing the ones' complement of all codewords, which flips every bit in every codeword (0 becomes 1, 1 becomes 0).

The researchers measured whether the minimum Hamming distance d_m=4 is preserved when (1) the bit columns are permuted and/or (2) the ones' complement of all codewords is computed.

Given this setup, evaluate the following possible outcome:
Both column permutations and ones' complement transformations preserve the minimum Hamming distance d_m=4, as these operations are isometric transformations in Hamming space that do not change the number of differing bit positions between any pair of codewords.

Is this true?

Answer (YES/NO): YES